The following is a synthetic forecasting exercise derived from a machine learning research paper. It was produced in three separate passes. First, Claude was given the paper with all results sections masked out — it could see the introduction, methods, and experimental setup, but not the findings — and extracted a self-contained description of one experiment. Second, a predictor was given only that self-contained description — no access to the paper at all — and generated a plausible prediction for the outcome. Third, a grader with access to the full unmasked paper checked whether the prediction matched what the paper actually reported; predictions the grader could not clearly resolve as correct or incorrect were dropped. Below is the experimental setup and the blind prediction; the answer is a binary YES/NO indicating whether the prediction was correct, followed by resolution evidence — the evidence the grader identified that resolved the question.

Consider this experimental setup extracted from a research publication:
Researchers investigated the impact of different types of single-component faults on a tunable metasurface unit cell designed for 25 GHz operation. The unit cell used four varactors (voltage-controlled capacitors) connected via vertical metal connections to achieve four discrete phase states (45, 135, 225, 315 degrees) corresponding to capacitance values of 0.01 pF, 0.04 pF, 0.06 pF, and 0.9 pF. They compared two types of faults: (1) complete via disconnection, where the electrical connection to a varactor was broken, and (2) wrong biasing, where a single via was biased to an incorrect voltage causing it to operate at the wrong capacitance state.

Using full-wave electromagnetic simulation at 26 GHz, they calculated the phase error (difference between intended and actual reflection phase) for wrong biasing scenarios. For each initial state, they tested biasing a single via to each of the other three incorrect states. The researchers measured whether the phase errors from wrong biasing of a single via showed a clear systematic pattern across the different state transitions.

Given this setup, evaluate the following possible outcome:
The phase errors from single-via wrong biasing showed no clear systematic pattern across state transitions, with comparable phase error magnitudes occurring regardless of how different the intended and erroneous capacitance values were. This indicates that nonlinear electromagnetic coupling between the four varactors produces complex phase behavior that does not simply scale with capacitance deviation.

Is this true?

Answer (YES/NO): YES